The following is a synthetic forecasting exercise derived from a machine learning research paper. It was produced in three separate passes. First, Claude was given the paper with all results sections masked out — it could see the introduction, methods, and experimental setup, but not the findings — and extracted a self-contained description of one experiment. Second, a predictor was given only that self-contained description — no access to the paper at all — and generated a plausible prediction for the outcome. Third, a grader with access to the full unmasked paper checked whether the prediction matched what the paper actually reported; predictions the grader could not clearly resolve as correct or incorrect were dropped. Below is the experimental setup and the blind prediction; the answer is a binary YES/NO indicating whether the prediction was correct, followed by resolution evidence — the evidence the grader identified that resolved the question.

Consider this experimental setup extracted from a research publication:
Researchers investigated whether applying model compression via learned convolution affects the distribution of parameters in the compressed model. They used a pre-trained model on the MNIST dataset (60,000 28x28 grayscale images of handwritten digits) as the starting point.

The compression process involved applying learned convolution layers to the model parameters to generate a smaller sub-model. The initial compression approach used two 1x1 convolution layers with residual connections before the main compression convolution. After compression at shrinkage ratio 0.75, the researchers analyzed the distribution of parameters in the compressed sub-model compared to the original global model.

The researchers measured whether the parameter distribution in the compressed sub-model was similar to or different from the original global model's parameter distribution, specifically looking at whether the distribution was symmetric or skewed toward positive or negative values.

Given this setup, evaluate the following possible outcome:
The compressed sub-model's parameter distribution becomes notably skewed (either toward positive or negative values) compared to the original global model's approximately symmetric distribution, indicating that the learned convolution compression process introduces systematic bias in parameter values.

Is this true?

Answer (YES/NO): YES